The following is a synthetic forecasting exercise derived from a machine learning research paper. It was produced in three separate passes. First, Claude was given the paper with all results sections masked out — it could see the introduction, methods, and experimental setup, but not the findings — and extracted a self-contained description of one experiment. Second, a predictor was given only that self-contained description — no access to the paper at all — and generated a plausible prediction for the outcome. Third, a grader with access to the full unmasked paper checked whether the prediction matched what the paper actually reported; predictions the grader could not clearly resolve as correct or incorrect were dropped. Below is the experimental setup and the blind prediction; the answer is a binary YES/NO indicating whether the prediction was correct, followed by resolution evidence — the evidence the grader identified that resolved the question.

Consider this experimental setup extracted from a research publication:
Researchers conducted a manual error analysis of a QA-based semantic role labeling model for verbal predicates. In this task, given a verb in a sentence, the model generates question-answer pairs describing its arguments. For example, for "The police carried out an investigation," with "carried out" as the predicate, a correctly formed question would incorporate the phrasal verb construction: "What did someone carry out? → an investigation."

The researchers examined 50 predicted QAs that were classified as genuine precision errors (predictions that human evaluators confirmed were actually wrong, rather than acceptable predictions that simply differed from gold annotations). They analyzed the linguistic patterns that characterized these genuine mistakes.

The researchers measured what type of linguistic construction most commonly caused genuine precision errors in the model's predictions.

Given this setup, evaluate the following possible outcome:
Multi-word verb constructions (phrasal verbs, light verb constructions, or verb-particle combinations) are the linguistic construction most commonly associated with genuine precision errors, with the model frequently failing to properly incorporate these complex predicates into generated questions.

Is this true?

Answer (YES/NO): NO